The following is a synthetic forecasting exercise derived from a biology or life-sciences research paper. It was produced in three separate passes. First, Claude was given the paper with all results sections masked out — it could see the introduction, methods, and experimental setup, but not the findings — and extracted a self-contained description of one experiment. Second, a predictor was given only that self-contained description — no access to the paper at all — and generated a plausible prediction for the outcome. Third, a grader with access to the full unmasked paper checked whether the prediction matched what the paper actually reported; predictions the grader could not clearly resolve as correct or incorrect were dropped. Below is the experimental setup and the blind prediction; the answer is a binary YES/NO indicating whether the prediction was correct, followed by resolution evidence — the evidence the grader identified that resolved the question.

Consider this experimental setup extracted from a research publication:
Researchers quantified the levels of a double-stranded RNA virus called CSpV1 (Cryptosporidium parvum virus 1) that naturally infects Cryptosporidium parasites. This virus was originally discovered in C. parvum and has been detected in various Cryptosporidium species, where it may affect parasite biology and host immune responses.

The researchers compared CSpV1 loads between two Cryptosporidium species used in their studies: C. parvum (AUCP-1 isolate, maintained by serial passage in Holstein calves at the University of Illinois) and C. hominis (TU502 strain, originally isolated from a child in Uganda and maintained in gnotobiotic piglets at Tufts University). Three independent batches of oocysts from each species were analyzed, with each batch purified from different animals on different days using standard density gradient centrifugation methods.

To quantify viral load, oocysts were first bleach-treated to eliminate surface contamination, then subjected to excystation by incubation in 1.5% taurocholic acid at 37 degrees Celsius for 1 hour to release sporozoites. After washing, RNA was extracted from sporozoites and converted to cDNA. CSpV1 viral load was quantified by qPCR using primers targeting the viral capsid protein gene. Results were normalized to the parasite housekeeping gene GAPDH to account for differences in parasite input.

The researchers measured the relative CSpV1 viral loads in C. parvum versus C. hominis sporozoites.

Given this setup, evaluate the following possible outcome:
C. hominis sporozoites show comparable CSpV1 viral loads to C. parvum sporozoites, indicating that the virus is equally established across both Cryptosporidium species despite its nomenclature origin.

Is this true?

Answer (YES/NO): NO